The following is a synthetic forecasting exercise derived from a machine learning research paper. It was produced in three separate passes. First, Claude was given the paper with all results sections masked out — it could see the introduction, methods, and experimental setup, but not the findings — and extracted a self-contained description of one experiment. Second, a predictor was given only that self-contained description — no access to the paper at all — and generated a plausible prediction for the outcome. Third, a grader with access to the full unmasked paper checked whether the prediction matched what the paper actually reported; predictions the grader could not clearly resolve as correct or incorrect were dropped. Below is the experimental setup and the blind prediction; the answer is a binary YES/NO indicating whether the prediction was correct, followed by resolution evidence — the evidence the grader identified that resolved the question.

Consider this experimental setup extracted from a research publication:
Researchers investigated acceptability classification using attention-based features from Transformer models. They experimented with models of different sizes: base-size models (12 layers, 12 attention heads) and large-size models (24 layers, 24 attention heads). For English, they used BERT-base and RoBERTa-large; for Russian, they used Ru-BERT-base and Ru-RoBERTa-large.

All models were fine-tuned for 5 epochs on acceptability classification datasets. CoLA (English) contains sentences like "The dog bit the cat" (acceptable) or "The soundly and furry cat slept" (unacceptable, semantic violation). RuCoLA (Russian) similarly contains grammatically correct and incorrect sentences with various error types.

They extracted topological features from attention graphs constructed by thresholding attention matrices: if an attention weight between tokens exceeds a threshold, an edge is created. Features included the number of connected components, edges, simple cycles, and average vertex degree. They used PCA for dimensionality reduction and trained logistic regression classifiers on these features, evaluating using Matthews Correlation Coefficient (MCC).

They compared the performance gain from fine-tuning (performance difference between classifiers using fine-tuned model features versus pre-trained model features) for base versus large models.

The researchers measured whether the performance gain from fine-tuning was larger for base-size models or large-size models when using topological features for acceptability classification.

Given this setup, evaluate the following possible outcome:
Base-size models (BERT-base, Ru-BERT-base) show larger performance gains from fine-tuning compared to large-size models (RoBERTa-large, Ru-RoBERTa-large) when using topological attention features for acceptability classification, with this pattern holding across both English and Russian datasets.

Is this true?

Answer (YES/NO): NO